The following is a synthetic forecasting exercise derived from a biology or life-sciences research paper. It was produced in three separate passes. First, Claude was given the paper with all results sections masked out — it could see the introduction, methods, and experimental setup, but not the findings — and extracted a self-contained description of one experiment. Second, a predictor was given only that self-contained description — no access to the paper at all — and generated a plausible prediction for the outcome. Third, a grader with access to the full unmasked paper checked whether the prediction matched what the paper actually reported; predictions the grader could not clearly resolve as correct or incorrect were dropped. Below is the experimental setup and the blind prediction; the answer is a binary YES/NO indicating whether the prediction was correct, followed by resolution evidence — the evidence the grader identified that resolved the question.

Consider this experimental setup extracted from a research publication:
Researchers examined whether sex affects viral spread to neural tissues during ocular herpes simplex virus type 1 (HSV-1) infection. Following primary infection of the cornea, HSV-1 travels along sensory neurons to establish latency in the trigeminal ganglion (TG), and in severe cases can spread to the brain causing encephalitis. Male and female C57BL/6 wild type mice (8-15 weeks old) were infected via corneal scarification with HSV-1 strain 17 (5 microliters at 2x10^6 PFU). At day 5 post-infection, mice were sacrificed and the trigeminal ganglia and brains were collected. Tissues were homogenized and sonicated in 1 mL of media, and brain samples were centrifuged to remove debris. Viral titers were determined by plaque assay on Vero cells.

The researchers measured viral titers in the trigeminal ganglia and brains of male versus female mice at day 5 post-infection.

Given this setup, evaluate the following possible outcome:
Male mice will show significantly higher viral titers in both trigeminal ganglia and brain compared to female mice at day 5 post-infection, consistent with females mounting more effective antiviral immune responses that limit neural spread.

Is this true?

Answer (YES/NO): NO